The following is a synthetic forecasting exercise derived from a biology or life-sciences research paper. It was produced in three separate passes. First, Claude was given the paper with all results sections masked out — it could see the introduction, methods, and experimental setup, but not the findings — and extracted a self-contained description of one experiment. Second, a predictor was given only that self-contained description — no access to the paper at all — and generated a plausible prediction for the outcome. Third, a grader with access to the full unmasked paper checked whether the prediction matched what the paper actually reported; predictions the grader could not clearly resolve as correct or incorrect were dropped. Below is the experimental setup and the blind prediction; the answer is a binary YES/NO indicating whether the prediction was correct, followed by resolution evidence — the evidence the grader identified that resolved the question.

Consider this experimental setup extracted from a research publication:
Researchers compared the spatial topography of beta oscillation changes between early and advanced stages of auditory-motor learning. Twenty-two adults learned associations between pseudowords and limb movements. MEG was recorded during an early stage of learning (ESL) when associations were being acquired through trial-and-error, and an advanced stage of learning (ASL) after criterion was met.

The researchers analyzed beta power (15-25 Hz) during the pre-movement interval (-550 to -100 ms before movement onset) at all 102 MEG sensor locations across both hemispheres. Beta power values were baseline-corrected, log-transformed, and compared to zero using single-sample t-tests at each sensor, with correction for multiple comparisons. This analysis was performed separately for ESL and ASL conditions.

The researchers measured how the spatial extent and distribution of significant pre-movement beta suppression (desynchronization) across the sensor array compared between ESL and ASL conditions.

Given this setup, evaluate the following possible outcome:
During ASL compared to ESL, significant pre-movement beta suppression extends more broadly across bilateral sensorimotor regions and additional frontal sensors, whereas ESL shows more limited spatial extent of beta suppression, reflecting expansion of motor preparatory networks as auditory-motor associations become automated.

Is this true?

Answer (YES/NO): NO